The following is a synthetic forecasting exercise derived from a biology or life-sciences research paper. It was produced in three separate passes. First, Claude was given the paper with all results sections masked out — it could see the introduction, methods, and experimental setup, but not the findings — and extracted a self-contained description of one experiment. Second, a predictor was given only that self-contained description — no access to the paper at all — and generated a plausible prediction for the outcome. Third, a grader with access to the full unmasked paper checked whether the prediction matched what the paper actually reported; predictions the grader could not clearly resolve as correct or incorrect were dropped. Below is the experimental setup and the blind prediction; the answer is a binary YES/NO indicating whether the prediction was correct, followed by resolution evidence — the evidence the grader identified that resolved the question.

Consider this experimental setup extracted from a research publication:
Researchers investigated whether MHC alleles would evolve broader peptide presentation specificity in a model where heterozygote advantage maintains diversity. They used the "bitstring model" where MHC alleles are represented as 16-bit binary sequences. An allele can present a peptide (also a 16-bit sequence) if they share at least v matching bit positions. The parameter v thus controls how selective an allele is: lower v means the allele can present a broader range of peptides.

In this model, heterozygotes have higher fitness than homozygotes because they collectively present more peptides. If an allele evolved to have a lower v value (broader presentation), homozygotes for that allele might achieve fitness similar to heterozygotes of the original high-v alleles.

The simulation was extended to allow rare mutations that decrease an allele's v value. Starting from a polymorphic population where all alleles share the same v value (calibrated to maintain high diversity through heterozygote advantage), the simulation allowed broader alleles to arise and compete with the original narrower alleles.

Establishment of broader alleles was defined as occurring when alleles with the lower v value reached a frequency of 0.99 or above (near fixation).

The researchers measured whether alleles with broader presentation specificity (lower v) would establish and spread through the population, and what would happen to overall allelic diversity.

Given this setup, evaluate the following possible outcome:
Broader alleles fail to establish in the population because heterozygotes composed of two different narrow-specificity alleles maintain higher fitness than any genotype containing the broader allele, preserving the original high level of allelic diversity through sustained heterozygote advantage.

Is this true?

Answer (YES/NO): NO